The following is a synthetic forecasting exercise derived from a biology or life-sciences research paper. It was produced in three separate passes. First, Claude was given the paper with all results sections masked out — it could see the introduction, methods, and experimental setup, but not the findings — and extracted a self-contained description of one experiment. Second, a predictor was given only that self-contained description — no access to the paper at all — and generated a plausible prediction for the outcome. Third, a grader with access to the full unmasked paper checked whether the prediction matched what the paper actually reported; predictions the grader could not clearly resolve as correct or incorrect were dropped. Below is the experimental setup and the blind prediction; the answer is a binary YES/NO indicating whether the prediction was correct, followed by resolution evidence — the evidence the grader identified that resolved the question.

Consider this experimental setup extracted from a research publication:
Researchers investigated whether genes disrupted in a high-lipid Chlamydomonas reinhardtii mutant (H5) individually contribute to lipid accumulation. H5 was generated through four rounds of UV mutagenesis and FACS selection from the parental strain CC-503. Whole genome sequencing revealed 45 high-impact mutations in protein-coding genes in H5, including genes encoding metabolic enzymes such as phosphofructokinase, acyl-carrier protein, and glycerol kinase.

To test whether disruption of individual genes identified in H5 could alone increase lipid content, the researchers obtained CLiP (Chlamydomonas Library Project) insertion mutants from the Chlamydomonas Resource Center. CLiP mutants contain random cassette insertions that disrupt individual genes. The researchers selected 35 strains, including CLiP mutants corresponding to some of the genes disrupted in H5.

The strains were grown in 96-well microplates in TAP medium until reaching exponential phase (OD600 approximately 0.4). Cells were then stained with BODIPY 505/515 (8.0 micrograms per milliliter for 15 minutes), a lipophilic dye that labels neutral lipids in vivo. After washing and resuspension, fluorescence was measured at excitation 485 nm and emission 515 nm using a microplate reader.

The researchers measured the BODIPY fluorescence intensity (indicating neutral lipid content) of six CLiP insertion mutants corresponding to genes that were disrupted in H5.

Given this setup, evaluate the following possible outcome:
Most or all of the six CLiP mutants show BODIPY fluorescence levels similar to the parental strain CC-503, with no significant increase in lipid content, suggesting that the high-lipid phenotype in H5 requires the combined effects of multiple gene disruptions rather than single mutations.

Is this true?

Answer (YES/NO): NO